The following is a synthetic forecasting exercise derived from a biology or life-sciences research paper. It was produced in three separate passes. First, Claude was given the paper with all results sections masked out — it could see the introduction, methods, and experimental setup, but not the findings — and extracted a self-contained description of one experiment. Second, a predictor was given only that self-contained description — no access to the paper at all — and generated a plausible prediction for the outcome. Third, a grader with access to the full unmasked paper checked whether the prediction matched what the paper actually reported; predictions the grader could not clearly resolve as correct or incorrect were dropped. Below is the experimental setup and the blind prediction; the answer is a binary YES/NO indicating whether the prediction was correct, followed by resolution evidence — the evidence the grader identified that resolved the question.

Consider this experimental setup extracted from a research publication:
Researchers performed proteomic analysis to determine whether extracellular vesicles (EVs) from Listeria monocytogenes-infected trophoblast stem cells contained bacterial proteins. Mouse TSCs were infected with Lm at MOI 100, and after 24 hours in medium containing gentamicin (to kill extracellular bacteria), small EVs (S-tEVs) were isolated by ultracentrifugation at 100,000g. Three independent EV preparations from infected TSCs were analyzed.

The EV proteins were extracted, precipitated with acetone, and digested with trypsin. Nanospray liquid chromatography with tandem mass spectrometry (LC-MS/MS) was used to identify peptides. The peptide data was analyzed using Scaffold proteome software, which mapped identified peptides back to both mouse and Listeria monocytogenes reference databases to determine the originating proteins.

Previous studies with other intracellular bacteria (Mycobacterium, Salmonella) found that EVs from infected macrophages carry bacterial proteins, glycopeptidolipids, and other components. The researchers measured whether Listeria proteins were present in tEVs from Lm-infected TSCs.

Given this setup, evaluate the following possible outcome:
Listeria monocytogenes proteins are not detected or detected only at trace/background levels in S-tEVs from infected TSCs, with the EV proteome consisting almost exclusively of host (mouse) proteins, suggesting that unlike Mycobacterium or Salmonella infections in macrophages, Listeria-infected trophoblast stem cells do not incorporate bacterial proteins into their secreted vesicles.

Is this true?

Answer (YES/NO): YES